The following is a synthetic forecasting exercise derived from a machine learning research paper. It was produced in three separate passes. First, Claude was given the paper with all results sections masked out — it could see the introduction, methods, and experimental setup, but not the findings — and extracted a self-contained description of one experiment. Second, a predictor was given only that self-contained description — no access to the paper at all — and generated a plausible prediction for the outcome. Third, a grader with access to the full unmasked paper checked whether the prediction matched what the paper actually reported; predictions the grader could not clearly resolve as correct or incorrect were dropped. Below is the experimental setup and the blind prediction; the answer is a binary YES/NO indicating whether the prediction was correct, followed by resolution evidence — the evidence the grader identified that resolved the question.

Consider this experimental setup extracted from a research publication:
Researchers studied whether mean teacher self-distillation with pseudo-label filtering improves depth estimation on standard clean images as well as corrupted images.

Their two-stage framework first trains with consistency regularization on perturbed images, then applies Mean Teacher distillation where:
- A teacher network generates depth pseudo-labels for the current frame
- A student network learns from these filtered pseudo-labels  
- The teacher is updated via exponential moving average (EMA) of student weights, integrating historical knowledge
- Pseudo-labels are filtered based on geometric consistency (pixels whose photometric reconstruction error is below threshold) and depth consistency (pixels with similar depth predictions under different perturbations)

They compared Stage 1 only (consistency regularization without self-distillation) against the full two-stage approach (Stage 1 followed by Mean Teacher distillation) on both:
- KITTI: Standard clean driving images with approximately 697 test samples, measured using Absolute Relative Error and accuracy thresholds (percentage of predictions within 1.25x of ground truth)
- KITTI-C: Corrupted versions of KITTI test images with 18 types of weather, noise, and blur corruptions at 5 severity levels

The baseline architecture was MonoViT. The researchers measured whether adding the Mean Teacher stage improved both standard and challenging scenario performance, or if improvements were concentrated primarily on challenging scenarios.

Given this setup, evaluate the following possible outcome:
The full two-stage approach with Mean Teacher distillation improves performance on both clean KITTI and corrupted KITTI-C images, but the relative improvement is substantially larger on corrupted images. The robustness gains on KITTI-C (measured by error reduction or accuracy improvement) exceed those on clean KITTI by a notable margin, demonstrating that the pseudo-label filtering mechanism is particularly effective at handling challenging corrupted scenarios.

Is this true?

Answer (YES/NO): YES